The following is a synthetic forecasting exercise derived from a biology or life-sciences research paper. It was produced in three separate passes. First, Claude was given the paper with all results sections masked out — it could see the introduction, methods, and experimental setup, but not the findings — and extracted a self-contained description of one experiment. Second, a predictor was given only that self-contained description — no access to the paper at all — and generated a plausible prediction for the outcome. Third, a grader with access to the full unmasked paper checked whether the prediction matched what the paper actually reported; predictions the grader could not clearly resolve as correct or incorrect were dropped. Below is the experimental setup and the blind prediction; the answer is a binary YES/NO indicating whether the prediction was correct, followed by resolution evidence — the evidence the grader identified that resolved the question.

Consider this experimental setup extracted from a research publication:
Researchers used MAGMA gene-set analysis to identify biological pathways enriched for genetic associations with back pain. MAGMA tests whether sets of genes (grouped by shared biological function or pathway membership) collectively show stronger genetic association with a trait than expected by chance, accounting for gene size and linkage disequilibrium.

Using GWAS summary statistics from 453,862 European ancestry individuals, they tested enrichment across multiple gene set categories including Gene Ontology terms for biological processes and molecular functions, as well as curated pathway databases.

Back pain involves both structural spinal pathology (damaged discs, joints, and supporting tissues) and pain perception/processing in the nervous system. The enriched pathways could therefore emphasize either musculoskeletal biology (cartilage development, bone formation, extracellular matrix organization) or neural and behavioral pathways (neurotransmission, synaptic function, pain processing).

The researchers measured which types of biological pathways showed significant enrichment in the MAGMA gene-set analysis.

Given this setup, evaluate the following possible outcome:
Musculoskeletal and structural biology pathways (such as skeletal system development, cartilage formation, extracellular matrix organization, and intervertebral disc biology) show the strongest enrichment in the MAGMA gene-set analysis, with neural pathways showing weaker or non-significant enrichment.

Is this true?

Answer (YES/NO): NO